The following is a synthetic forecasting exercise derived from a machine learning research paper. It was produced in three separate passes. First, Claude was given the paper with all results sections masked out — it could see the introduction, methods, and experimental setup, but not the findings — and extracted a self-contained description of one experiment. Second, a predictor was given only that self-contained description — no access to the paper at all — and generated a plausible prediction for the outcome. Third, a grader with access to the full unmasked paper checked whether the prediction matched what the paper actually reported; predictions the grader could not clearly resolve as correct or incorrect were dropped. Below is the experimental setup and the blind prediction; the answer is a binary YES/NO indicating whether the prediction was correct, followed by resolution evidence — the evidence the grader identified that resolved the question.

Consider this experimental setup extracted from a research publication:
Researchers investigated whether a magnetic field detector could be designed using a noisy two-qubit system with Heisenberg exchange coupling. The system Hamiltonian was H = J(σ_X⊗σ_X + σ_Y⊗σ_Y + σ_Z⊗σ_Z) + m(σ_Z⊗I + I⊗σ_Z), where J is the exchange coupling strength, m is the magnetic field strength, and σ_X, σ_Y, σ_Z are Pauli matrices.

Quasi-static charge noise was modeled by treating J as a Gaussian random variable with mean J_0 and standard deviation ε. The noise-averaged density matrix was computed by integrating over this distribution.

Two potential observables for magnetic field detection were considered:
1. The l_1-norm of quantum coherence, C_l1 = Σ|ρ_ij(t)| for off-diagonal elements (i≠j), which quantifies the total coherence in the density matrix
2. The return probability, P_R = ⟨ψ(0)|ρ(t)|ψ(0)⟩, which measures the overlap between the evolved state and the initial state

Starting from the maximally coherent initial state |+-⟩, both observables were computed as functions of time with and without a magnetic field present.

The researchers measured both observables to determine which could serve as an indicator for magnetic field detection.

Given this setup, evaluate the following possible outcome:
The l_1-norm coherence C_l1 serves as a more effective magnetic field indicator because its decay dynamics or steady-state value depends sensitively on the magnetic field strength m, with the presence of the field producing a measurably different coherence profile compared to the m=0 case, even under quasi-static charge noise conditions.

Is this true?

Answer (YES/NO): NO